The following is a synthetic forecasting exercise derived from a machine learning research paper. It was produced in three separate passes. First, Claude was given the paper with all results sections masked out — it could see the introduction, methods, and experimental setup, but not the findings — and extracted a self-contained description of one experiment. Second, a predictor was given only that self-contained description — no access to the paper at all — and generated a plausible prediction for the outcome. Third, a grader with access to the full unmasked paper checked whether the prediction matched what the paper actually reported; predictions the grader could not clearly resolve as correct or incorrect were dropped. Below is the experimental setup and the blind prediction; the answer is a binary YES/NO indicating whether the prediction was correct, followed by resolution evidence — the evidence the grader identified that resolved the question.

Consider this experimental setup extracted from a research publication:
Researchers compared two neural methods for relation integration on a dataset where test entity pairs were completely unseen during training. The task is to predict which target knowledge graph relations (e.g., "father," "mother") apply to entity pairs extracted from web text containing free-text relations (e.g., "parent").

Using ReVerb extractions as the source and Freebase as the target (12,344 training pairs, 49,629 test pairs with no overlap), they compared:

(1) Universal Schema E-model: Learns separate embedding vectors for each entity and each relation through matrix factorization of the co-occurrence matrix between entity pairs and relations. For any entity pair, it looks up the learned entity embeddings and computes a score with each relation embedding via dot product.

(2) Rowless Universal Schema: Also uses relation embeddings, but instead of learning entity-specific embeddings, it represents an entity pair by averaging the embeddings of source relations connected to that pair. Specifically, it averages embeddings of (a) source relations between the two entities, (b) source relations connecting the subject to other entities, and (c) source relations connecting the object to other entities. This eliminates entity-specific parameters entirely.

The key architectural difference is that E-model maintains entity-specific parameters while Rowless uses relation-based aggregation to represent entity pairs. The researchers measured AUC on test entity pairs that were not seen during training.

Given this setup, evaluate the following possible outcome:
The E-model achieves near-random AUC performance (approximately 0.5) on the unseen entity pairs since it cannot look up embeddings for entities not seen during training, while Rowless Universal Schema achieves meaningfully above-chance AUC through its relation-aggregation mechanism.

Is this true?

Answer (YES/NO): NO